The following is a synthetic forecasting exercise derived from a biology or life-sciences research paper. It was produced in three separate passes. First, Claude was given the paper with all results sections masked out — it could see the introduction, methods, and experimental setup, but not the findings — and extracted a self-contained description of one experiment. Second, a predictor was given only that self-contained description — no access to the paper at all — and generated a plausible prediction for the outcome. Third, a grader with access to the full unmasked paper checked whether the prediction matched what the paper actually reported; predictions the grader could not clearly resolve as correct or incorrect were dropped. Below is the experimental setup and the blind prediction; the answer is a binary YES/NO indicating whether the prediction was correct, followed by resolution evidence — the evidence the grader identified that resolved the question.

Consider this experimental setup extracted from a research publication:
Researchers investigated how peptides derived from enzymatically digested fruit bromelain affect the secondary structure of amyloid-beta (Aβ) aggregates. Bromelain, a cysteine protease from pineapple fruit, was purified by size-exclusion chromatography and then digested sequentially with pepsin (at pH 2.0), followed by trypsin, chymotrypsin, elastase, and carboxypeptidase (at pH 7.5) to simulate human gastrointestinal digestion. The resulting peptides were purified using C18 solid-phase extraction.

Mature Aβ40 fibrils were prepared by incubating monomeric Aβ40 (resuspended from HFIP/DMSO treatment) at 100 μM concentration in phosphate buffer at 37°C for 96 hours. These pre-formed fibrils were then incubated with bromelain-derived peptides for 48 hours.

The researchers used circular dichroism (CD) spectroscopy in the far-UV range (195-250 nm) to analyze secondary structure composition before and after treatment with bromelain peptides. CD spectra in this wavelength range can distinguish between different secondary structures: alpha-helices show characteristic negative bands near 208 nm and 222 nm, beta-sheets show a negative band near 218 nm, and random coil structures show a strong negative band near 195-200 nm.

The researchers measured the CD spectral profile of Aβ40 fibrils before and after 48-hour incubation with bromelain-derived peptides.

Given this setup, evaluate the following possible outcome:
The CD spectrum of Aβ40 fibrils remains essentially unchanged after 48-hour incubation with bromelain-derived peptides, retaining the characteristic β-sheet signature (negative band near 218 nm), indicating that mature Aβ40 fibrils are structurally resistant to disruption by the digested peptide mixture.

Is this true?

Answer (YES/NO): NO